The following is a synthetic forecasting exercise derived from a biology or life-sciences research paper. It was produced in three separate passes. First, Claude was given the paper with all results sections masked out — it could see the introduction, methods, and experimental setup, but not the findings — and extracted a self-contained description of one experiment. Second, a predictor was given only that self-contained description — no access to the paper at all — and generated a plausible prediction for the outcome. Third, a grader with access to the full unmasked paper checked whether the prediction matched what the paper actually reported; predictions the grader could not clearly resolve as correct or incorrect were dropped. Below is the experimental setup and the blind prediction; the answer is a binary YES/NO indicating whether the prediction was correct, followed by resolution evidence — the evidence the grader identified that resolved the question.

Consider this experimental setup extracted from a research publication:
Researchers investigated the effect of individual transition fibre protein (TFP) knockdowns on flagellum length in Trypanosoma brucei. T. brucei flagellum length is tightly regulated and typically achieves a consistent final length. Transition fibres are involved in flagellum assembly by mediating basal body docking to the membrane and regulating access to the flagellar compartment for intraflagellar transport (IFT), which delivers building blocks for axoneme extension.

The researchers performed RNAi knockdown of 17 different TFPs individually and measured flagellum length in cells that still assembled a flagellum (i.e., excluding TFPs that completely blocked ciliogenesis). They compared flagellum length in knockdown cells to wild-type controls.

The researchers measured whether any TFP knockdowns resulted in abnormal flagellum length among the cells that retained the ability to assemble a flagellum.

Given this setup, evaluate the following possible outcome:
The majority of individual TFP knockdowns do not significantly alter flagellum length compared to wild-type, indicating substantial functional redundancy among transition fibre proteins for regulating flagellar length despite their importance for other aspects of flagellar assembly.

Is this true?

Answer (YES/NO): YES